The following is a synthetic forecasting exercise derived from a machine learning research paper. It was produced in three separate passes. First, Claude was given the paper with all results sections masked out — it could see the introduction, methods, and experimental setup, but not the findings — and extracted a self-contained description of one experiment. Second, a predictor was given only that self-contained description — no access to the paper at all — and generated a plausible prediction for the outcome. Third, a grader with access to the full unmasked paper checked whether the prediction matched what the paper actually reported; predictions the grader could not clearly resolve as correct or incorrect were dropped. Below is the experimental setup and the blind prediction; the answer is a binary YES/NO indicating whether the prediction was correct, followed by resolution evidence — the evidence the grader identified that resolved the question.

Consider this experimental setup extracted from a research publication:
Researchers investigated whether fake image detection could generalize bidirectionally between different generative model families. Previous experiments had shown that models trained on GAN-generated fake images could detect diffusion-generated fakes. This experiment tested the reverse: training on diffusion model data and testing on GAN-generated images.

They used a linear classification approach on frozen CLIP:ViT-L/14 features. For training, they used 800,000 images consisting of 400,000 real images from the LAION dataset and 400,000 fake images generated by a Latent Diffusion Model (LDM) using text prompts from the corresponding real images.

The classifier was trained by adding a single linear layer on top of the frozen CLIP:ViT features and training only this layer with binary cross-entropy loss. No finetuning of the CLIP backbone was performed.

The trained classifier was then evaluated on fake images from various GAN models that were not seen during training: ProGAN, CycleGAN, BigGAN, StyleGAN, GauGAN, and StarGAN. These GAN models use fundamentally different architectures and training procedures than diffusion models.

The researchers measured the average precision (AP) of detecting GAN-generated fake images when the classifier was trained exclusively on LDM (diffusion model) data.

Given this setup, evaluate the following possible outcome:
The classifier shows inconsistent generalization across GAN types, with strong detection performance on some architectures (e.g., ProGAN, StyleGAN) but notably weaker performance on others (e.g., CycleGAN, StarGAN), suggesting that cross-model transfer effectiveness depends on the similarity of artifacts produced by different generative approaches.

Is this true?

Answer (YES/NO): NO